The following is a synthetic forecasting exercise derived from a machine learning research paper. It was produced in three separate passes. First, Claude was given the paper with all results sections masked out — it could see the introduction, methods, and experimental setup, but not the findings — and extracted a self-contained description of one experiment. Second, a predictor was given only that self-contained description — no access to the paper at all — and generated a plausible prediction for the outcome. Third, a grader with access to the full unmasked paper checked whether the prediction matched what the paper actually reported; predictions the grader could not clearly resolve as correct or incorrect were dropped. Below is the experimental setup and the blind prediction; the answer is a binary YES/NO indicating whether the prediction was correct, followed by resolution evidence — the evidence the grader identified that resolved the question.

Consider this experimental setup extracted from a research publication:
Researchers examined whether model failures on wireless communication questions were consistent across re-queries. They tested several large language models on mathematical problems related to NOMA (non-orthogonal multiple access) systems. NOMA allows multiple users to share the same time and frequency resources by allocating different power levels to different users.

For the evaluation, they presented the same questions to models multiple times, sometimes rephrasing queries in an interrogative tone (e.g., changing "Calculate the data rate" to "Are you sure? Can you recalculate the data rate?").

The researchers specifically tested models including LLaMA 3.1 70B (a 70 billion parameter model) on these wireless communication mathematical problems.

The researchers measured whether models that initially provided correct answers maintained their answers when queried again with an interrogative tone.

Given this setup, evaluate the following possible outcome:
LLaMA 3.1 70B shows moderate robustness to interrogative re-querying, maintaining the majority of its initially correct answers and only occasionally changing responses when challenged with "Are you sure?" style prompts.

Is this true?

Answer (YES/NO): NO